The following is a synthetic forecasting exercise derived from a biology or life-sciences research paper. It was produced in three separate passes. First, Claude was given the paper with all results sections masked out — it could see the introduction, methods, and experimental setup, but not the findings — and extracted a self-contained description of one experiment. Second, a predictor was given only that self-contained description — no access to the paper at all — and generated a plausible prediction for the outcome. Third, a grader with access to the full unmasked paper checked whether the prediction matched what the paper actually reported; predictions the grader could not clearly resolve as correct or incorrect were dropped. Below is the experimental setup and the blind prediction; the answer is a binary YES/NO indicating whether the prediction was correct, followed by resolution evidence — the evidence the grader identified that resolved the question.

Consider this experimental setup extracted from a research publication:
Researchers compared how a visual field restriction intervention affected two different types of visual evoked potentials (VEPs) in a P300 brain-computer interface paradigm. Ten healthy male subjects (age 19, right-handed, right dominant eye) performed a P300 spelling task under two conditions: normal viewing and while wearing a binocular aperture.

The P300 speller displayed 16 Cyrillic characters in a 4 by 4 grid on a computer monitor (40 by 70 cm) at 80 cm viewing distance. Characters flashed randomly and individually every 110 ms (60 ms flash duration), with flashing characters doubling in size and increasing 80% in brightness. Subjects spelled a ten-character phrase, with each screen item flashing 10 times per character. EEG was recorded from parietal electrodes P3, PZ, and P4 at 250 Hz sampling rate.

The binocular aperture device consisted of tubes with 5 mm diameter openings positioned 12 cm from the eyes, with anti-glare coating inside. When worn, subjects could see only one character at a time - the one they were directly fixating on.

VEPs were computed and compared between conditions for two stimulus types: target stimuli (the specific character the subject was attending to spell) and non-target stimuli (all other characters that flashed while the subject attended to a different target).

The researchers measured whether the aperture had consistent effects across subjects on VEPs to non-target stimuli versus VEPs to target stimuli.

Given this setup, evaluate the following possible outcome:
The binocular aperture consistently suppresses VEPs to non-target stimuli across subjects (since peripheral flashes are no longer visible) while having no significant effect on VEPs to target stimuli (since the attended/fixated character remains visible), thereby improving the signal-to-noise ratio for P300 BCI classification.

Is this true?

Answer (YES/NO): NO